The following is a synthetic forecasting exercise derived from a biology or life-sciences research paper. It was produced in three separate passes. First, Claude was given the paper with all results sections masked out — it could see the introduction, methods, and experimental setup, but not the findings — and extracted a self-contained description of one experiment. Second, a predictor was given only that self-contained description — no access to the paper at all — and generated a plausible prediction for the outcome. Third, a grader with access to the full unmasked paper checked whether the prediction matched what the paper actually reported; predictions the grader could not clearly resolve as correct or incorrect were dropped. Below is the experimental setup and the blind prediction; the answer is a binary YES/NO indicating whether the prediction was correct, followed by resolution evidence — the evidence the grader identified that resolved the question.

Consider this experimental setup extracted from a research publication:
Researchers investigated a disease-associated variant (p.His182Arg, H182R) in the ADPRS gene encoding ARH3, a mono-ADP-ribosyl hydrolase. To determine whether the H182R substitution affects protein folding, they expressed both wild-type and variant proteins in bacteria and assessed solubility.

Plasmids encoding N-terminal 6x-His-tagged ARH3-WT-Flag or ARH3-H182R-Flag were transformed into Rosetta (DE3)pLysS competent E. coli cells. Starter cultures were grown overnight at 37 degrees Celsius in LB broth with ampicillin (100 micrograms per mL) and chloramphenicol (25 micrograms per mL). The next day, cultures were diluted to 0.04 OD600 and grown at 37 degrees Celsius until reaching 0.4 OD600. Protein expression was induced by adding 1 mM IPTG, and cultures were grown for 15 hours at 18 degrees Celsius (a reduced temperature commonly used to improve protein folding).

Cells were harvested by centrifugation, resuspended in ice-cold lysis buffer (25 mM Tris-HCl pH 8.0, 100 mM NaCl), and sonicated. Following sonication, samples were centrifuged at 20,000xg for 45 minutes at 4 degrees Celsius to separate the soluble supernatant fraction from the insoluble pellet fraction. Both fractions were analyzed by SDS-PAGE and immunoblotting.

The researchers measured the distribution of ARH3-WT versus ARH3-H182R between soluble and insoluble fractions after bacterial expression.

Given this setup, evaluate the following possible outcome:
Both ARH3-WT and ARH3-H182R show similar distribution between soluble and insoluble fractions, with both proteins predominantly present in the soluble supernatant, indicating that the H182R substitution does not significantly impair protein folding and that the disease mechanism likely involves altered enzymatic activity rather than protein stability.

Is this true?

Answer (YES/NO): NO